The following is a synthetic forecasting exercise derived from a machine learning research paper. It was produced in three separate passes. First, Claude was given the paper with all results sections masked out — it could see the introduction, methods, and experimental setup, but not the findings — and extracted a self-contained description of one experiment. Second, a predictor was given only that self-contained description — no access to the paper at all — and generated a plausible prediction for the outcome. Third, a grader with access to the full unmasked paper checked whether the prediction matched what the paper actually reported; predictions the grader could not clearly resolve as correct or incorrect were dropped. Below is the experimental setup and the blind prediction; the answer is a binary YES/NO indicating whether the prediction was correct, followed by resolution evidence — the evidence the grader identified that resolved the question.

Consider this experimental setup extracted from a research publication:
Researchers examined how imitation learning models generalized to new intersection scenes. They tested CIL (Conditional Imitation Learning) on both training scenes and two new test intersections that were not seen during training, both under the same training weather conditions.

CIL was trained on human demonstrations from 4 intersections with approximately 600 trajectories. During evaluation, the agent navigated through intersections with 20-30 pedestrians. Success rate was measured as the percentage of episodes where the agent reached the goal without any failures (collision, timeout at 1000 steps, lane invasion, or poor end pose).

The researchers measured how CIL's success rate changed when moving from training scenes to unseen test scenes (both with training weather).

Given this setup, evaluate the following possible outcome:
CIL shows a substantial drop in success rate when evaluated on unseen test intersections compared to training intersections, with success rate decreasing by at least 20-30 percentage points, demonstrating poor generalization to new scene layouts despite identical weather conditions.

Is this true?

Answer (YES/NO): NO